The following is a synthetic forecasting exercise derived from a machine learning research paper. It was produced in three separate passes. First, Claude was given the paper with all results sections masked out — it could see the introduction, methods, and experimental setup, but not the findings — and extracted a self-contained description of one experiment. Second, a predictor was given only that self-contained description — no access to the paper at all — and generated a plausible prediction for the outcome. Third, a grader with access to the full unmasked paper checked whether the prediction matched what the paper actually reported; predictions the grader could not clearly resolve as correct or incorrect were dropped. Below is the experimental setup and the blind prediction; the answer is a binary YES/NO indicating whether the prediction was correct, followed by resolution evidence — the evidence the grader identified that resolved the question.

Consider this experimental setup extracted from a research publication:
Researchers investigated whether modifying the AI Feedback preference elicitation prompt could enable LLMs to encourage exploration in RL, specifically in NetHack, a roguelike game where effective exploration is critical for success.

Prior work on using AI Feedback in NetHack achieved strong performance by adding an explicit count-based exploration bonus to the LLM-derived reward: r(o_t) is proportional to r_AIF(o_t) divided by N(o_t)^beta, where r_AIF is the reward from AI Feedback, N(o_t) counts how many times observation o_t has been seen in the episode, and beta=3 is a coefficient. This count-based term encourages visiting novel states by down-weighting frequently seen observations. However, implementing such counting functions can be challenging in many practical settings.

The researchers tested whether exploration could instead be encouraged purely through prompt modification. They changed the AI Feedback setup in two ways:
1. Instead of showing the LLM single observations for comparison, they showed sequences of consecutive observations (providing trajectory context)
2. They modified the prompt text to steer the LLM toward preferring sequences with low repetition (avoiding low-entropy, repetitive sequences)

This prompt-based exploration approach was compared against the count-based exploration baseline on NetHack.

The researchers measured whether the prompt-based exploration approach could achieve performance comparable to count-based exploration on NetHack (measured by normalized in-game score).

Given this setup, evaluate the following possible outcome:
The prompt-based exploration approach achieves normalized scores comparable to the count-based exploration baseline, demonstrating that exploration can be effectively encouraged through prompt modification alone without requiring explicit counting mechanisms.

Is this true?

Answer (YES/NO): YES